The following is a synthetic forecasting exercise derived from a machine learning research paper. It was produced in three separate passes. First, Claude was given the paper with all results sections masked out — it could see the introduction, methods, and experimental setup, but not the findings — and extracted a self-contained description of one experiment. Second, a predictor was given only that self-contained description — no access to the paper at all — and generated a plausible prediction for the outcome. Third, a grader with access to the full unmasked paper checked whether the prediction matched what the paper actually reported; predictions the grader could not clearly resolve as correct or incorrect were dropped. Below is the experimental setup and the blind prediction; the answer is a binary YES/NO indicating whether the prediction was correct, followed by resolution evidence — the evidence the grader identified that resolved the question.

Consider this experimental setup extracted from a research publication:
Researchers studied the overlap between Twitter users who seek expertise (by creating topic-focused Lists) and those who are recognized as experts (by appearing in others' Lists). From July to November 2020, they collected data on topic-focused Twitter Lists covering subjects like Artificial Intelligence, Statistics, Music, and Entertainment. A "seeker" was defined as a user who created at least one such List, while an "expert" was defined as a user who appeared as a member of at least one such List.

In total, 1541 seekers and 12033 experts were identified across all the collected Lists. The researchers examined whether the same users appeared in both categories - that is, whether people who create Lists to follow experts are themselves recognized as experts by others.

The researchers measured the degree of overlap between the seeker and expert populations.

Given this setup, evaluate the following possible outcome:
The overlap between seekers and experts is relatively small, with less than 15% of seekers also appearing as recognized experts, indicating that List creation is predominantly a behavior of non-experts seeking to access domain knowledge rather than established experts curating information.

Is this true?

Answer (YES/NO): YES